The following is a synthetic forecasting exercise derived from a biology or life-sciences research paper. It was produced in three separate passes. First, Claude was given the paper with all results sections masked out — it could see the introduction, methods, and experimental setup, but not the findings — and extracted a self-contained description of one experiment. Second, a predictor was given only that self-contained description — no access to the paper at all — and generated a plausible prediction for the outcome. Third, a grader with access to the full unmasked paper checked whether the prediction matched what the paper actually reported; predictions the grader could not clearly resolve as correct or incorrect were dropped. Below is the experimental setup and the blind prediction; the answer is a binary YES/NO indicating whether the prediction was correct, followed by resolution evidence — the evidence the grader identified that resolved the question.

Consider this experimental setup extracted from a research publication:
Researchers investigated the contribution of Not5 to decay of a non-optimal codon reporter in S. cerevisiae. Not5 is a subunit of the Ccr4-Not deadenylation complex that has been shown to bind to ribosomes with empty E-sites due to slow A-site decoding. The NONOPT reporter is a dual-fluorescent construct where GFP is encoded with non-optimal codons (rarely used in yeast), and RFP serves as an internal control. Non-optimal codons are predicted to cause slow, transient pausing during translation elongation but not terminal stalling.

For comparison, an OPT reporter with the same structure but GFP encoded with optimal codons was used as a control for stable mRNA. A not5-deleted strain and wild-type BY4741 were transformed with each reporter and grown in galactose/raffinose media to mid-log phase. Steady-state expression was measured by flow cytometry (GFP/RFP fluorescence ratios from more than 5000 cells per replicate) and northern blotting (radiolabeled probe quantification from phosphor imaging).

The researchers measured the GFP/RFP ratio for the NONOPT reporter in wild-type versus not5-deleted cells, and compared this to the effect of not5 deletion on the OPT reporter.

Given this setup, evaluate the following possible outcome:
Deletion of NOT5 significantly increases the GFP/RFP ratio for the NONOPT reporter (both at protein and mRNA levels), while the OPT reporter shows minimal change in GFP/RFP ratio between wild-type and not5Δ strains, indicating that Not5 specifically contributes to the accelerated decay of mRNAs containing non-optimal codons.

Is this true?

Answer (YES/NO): YES